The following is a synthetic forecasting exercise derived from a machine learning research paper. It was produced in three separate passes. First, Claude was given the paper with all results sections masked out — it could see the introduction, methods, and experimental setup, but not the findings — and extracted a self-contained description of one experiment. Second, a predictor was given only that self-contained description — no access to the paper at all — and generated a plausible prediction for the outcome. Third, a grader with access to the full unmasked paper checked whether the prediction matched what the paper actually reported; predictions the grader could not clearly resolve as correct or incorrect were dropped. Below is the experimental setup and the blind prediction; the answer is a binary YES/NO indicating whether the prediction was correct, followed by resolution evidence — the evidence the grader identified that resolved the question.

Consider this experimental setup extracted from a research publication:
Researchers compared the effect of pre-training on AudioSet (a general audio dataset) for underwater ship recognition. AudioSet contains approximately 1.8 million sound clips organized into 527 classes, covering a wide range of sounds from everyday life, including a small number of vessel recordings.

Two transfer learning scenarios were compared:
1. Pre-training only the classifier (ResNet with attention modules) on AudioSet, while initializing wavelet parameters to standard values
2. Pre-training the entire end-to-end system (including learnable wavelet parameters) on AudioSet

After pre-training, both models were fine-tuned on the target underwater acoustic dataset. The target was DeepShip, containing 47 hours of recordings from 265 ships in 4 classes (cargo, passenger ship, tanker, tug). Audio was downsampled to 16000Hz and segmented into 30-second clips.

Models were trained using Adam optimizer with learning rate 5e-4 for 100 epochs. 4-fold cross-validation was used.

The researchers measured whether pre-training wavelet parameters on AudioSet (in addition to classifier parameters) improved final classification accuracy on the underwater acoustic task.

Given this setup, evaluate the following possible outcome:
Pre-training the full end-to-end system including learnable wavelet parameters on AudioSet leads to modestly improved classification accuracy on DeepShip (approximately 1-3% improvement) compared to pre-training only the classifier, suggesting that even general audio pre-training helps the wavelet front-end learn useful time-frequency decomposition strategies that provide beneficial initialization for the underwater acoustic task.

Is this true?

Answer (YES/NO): YES